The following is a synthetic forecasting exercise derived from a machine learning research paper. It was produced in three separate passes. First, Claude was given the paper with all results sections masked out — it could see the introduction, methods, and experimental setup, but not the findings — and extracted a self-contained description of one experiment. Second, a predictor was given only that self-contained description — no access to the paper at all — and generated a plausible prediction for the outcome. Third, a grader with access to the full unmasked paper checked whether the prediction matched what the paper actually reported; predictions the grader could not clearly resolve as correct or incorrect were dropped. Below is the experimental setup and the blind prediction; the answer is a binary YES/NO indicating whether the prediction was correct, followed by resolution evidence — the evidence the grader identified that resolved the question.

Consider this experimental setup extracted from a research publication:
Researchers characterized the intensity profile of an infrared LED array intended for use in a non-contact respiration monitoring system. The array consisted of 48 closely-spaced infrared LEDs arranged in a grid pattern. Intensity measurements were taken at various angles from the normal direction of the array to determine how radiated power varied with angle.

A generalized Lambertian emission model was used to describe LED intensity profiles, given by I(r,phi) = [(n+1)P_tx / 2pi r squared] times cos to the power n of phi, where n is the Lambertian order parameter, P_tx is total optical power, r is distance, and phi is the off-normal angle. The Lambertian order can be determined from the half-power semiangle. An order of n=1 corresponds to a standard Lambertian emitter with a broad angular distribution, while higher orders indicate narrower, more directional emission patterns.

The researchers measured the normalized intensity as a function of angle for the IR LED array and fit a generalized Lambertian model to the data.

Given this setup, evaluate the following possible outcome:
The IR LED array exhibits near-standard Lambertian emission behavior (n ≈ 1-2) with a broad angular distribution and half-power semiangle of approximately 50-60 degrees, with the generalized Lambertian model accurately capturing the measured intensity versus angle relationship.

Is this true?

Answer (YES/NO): NO